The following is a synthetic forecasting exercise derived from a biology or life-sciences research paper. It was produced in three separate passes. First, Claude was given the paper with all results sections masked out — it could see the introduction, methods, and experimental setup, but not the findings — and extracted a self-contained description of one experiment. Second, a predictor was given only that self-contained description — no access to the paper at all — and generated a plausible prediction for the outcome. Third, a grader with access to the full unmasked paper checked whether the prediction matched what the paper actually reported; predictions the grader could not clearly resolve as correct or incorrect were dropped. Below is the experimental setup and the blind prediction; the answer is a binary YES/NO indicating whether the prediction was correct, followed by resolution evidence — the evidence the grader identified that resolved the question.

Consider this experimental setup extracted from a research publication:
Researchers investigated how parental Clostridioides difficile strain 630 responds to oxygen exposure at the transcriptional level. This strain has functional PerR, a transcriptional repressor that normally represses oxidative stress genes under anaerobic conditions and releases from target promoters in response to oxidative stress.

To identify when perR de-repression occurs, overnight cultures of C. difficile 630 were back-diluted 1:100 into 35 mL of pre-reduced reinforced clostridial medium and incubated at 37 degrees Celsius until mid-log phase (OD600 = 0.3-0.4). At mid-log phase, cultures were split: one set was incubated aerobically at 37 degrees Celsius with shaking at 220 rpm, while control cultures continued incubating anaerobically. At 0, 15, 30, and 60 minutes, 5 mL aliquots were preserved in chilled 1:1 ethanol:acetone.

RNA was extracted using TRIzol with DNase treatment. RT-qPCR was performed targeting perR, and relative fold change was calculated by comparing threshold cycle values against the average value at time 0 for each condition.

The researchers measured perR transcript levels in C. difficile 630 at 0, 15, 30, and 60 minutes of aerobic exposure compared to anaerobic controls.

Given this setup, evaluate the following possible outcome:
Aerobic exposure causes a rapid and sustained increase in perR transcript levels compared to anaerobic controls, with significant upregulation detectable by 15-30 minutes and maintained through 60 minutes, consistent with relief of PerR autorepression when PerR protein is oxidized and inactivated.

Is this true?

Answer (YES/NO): NO